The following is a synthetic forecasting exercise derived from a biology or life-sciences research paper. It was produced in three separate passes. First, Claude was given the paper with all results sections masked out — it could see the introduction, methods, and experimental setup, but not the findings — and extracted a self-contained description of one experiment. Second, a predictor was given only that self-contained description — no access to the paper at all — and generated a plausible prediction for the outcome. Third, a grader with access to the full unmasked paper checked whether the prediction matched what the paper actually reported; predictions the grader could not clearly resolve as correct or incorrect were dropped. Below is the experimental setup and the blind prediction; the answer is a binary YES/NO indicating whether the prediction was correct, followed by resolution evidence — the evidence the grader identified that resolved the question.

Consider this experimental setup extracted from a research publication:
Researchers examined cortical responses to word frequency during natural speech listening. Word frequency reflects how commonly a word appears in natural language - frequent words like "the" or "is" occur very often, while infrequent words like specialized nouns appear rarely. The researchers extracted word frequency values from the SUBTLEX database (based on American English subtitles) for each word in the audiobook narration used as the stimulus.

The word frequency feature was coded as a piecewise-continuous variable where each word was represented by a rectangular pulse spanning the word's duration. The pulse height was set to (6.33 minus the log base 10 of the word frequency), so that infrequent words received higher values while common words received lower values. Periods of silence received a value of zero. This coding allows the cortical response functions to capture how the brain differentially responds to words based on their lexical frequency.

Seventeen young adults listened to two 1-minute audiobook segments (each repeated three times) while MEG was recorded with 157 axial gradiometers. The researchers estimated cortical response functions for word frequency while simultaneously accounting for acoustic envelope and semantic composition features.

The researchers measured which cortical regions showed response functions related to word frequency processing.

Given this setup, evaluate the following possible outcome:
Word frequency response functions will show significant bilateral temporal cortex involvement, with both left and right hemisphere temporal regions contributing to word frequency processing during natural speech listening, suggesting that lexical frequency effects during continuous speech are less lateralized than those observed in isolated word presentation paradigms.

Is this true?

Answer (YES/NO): NO